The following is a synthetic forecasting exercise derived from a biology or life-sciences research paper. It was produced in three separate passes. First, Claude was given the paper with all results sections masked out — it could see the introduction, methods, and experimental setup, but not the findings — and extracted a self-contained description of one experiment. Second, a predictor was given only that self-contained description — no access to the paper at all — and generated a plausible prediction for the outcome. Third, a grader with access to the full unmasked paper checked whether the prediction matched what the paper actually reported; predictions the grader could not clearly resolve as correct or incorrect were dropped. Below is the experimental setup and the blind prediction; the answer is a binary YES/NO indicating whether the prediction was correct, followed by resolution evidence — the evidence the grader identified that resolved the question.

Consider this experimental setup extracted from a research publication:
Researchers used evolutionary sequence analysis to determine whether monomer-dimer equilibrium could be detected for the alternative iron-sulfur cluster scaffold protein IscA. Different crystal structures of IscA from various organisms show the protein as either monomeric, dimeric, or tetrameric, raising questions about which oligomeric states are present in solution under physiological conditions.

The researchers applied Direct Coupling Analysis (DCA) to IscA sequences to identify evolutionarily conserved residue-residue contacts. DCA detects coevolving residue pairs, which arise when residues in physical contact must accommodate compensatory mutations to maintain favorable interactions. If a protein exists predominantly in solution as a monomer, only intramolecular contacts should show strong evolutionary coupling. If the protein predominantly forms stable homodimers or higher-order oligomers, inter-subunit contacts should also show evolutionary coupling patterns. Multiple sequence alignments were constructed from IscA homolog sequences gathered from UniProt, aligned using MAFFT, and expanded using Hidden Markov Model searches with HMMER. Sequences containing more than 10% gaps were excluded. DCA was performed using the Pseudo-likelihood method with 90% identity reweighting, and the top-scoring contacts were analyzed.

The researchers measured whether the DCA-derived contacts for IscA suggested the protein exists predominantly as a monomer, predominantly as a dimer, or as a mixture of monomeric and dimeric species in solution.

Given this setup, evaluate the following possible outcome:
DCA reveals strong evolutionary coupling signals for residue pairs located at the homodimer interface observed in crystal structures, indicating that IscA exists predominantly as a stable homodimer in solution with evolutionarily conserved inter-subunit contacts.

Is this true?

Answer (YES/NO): NO